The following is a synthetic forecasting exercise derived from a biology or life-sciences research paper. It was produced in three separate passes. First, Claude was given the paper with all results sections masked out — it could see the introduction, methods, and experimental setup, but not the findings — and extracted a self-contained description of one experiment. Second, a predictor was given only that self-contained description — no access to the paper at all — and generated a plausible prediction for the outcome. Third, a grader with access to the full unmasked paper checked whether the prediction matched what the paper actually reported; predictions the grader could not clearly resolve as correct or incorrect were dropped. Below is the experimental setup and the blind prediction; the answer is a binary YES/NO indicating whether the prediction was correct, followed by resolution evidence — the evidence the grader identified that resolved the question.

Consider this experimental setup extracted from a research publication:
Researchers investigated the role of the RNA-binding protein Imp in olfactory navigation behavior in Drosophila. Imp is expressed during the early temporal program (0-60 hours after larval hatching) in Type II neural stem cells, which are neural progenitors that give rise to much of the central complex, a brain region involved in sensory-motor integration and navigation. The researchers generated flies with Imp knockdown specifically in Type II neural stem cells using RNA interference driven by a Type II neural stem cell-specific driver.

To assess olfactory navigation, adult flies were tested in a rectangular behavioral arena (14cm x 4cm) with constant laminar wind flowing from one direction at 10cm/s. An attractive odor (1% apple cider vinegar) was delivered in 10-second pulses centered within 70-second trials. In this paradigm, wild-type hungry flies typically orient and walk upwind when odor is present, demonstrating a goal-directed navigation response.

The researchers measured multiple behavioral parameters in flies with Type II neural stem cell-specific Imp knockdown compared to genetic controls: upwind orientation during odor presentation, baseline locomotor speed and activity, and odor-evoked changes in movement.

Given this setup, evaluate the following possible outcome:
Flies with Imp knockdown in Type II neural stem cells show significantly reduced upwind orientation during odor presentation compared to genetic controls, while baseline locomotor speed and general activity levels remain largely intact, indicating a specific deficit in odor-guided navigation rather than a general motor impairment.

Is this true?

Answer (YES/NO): YES